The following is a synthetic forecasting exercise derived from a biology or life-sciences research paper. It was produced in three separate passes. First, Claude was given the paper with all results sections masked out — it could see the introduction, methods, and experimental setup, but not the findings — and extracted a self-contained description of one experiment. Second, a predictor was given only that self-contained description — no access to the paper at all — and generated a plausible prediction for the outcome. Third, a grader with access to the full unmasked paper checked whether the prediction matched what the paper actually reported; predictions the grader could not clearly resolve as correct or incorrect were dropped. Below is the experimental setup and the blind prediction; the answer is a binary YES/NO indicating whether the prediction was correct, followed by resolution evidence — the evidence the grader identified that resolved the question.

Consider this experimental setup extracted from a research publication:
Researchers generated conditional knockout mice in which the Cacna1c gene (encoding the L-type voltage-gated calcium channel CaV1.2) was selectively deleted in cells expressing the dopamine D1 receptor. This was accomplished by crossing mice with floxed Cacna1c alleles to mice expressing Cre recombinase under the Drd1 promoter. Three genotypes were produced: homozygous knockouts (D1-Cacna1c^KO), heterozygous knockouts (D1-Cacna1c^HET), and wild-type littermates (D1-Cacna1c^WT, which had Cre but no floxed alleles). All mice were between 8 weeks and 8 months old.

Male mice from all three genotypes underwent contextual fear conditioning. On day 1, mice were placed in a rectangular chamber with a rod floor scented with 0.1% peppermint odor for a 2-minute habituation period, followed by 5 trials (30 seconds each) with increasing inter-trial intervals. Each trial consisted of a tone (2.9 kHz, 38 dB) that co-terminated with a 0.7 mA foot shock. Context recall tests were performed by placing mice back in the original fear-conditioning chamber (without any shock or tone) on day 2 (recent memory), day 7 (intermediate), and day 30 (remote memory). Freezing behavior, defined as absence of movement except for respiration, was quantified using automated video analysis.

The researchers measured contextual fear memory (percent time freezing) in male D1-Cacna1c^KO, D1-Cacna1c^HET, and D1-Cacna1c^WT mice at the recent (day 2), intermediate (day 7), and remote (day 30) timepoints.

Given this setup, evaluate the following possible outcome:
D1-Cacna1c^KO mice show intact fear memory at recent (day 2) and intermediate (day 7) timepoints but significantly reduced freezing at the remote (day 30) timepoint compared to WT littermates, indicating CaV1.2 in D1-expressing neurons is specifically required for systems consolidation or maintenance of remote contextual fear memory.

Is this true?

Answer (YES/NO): NO